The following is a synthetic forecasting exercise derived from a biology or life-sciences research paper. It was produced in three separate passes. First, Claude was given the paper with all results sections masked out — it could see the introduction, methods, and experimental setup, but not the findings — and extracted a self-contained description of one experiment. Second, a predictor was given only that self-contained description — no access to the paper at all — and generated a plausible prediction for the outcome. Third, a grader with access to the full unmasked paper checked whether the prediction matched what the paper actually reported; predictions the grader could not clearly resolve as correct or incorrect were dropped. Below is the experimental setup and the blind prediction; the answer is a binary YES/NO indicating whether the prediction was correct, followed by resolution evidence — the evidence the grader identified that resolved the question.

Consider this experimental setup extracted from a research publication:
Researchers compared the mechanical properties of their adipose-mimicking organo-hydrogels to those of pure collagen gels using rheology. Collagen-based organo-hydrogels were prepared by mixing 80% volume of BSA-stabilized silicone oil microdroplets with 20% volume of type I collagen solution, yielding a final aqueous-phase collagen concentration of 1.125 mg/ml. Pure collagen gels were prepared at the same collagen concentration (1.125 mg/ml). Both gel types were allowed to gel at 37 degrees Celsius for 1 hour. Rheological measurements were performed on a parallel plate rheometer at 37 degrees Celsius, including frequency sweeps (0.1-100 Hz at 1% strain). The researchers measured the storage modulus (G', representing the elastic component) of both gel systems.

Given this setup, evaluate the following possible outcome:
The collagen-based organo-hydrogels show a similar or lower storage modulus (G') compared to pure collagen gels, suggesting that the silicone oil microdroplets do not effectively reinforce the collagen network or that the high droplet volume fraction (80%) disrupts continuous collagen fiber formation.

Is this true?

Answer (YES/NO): YES